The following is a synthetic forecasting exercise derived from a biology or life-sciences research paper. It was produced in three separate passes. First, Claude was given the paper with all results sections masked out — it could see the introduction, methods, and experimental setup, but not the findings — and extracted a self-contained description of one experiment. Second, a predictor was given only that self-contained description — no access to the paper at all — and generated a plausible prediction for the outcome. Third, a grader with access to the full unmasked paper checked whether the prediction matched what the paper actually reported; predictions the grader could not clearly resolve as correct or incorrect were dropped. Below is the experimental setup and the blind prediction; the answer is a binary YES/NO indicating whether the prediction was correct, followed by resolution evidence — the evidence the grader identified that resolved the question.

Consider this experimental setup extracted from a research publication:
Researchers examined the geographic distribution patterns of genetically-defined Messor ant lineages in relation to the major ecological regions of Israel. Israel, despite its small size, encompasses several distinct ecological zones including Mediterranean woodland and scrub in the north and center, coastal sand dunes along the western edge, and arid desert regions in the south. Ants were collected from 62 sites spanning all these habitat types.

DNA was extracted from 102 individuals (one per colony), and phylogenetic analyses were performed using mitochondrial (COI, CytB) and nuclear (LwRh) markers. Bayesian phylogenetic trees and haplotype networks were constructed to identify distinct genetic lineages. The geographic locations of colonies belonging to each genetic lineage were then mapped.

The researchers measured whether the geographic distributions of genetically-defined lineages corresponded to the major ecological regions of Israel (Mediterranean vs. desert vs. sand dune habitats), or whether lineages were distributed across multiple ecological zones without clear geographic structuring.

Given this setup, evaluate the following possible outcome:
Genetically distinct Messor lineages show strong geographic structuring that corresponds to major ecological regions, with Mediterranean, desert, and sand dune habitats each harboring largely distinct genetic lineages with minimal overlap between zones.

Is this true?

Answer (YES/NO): NO